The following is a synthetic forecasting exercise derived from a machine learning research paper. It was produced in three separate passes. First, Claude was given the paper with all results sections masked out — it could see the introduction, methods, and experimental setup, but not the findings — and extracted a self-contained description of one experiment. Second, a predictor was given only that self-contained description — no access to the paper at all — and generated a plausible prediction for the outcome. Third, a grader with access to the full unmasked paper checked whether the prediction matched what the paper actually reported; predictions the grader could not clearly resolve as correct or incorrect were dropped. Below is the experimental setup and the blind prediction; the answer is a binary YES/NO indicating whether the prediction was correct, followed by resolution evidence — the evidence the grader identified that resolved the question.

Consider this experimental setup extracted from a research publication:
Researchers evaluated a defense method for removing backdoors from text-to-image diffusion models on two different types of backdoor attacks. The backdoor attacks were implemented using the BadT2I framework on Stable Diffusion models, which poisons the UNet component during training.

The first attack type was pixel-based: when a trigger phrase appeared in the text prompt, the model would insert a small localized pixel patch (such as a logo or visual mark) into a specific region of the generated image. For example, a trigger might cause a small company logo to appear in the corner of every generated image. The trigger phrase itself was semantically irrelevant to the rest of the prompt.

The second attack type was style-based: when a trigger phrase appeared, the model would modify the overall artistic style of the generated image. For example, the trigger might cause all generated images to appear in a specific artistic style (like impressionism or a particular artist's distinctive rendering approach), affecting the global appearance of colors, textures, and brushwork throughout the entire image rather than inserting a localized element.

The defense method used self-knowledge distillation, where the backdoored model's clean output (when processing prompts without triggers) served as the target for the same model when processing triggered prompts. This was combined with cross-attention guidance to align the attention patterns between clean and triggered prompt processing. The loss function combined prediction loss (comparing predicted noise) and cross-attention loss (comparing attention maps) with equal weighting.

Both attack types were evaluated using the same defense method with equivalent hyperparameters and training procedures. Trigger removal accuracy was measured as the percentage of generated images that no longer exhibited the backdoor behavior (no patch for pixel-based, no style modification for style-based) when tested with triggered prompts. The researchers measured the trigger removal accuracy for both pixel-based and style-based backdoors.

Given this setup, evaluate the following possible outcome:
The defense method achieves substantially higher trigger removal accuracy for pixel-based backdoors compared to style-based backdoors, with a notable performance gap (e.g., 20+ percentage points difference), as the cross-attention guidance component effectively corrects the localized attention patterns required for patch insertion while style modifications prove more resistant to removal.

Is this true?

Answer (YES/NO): NO